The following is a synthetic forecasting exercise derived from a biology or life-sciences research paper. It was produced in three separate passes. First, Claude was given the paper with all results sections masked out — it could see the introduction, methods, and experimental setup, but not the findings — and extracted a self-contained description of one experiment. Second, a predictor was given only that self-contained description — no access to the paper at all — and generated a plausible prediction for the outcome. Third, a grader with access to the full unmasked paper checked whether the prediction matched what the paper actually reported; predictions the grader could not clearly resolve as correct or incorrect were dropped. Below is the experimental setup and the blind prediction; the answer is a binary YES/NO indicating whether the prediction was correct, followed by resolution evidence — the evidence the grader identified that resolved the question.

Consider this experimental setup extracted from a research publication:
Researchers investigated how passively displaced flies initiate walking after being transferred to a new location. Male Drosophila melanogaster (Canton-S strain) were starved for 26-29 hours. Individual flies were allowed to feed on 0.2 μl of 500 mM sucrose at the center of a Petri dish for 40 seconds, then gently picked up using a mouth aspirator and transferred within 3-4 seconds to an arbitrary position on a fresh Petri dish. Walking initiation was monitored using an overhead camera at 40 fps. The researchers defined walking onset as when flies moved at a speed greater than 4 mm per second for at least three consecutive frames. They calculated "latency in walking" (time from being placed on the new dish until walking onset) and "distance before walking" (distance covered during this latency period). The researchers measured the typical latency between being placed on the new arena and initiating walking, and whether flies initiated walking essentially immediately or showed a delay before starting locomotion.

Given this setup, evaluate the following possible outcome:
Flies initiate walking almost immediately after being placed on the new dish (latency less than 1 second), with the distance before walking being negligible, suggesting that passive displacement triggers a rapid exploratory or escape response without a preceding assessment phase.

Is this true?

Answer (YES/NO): YES